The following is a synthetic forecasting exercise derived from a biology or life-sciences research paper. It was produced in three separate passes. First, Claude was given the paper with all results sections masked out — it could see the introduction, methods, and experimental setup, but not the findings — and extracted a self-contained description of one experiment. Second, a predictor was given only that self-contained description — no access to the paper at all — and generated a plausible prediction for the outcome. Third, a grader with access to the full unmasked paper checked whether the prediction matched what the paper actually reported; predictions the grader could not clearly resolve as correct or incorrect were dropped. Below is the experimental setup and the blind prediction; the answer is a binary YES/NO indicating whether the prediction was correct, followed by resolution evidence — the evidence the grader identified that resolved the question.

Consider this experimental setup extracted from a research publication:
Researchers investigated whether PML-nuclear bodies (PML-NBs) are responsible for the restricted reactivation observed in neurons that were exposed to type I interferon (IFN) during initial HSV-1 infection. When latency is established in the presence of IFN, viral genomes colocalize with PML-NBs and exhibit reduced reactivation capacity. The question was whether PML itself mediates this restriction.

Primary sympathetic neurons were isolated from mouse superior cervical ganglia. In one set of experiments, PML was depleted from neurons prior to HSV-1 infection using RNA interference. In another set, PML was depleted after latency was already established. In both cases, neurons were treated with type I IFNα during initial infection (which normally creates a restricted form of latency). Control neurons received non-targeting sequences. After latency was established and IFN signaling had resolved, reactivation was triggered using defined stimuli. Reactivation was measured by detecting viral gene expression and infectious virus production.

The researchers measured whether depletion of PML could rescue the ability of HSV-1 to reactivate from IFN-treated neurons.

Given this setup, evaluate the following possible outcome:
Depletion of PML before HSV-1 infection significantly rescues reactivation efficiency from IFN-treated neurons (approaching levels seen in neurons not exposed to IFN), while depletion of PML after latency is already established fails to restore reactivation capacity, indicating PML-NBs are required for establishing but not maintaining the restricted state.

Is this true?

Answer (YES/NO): NO